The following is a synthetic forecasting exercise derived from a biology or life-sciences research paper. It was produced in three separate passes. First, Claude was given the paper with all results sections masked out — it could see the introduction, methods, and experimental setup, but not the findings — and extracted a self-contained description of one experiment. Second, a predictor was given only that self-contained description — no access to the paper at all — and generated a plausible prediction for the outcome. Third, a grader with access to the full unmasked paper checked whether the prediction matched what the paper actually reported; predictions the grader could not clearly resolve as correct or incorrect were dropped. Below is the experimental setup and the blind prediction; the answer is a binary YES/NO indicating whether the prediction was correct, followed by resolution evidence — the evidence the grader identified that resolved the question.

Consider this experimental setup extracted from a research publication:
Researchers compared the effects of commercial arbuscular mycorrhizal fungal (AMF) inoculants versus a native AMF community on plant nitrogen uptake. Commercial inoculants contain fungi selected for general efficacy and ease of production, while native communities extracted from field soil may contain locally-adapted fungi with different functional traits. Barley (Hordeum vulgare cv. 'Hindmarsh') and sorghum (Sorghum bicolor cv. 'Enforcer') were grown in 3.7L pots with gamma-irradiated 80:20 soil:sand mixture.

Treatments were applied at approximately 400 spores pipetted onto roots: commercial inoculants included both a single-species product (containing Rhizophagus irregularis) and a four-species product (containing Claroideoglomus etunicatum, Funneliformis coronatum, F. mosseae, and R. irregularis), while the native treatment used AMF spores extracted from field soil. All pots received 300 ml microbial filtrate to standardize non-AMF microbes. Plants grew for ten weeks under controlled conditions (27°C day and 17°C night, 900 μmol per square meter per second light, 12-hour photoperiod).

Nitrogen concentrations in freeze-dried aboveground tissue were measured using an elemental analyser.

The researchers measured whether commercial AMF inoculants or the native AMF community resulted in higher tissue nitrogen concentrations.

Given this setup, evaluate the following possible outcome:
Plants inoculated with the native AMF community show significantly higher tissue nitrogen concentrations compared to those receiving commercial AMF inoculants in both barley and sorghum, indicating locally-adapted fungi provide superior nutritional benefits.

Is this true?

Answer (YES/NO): NO